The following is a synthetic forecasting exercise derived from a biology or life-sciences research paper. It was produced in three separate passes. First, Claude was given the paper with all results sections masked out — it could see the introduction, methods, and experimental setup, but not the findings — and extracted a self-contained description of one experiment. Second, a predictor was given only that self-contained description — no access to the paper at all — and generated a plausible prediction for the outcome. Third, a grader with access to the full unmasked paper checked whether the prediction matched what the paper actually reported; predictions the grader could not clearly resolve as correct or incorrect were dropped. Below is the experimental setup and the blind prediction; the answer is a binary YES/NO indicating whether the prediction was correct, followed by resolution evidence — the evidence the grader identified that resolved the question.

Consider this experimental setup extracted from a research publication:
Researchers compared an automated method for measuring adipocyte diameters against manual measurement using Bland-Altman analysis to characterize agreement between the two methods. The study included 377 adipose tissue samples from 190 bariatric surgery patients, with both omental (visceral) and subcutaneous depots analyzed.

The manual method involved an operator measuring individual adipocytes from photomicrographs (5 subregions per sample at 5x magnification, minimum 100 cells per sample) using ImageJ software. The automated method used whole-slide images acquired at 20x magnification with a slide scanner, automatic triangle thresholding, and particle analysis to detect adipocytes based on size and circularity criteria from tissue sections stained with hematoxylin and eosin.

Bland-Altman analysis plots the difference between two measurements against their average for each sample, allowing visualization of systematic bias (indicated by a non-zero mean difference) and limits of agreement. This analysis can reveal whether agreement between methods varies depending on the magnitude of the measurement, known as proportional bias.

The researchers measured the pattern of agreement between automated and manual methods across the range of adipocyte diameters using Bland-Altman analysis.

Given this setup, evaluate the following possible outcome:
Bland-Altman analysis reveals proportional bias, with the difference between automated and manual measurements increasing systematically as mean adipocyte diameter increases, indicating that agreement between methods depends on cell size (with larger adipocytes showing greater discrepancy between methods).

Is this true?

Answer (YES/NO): NO